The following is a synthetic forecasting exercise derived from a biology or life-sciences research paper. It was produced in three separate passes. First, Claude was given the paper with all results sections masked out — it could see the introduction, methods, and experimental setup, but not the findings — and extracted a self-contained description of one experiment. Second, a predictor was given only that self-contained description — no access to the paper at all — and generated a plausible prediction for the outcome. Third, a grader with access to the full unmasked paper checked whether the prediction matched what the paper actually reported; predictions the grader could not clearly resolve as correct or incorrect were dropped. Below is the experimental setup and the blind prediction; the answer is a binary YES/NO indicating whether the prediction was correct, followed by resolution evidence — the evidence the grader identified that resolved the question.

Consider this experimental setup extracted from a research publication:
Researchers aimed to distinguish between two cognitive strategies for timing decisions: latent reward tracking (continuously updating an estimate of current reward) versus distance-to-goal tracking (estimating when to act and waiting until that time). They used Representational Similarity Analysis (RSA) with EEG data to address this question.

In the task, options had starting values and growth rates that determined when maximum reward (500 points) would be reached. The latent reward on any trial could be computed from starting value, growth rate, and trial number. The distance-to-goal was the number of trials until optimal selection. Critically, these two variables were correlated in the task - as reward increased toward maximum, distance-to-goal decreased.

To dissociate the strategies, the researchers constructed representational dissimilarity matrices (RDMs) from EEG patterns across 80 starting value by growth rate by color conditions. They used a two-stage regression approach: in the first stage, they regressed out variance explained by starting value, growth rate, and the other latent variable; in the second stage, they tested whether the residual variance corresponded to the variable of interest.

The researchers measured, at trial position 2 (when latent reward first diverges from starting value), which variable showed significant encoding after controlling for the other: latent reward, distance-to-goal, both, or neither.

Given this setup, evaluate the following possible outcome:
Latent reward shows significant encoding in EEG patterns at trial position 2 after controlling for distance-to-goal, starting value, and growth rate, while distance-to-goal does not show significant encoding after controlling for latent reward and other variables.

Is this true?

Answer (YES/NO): NO